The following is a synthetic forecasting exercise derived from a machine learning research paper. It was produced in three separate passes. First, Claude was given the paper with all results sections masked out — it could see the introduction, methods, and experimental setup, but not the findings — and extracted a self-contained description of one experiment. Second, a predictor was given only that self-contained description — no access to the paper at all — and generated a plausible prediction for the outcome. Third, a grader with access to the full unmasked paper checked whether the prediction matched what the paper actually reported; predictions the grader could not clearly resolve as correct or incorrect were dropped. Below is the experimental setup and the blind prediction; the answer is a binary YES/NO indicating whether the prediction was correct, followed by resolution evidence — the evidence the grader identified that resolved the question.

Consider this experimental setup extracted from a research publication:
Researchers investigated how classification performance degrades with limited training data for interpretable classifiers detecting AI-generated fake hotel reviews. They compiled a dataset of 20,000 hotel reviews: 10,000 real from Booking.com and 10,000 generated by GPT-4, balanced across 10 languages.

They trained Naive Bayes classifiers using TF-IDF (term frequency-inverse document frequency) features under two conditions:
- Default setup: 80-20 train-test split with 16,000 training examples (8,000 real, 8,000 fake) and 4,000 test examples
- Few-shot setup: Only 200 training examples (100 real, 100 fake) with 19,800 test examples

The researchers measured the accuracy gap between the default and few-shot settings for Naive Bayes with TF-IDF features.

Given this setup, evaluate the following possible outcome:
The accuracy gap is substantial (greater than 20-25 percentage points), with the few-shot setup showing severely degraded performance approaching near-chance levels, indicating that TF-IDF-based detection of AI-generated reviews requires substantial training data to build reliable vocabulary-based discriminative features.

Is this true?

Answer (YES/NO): NO